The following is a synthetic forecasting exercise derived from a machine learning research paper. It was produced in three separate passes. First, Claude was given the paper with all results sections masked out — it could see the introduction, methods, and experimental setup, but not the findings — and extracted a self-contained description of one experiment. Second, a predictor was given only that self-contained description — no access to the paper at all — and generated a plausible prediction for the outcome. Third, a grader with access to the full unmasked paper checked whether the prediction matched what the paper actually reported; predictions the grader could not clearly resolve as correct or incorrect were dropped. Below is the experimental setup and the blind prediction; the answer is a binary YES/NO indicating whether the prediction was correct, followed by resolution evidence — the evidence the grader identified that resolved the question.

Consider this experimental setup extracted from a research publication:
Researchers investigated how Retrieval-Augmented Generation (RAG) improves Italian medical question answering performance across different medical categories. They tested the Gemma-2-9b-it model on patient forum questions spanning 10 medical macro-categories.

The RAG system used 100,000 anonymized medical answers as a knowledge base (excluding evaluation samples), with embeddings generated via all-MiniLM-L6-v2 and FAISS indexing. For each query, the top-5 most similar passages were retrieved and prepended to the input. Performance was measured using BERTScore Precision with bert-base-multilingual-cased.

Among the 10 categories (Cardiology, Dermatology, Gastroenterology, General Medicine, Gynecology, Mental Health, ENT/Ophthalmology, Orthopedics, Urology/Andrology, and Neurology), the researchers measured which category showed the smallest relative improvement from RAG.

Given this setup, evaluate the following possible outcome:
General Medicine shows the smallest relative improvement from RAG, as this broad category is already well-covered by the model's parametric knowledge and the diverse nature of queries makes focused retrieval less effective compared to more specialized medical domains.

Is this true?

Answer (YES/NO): NO